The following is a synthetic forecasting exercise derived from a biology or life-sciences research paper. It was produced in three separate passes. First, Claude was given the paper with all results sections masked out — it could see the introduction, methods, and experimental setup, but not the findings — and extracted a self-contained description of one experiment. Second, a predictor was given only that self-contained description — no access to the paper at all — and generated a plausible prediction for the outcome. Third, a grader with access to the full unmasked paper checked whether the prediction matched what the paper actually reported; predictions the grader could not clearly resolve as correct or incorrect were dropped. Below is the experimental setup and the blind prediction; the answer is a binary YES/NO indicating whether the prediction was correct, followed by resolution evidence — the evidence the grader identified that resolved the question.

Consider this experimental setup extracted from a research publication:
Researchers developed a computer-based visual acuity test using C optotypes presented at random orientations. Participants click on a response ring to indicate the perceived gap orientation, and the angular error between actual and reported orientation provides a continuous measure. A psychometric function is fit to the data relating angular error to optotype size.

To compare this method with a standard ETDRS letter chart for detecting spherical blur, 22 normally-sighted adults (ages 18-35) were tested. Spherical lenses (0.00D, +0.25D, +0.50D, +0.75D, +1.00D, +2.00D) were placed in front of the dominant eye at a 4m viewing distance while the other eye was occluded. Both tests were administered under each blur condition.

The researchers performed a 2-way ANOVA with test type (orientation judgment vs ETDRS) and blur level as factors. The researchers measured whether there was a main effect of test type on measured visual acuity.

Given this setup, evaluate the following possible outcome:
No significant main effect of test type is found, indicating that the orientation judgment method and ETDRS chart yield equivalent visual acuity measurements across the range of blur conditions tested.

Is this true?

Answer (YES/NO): NO